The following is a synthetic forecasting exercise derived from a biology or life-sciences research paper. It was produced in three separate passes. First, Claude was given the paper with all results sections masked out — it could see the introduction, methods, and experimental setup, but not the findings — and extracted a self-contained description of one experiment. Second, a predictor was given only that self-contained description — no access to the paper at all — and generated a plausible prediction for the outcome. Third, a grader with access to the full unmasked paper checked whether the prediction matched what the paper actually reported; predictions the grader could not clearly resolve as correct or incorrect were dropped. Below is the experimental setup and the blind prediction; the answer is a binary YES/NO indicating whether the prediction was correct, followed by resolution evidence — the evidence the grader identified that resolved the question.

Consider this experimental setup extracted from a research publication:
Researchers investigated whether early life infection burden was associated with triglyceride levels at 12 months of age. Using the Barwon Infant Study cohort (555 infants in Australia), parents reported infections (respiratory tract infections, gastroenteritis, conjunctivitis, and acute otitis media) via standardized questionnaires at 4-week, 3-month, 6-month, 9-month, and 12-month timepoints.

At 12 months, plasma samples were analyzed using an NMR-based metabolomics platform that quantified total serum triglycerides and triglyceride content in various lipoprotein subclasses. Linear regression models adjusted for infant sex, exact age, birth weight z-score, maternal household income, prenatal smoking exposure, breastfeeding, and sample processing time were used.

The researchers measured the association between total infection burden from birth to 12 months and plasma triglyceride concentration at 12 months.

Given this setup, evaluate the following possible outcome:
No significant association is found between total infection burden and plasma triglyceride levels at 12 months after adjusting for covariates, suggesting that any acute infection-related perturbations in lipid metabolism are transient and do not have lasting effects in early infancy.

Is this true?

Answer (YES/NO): NO